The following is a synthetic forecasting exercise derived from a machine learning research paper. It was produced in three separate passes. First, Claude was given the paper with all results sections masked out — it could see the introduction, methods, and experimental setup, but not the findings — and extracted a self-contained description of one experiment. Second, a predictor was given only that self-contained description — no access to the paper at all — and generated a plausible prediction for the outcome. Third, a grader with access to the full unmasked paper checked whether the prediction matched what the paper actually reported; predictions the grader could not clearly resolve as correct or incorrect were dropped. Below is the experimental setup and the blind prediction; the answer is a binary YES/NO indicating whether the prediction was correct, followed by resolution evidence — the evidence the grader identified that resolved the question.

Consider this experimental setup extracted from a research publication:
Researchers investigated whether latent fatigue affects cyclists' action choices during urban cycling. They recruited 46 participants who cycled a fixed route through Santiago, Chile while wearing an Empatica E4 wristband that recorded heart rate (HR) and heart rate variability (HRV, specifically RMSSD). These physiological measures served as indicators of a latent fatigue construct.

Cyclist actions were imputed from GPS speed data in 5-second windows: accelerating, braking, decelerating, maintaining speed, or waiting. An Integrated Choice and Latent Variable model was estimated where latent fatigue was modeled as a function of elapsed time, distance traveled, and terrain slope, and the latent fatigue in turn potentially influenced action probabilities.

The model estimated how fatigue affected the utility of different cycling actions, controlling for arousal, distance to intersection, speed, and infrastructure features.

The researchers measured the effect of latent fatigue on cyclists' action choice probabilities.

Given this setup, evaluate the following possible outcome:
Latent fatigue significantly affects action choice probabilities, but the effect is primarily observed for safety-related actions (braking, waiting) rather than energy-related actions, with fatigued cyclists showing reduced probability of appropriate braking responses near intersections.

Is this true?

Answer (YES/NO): NO